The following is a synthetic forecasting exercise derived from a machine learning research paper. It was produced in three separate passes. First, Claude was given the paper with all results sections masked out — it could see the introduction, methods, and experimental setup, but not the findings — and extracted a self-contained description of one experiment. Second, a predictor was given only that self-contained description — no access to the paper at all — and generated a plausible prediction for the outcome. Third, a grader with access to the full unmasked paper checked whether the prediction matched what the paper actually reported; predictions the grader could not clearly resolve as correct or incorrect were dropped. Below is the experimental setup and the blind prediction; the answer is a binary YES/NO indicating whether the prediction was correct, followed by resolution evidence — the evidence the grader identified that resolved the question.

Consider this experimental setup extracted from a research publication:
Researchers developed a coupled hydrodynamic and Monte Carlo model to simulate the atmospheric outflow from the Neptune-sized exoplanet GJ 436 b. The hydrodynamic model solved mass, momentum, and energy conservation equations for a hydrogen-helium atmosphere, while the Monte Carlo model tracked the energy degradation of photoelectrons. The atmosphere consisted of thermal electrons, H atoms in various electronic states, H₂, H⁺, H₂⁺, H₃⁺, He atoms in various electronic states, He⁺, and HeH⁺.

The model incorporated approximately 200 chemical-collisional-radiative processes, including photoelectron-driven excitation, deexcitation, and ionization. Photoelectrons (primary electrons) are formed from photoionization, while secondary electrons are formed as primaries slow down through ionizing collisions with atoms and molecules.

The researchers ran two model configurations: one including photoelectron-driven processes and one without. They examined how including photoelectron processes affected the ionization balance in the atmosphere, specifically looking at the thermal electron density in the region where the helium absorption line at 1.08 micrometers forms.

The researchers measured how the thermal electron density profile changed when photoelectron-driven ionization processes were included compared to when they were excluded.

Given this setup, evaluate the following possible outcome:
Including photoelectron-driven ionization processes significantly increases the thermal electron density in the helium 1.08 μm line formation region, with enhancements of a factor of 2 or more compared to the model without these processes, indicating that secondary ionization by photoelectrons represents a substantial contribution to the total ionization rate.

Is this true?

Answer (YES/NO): NO